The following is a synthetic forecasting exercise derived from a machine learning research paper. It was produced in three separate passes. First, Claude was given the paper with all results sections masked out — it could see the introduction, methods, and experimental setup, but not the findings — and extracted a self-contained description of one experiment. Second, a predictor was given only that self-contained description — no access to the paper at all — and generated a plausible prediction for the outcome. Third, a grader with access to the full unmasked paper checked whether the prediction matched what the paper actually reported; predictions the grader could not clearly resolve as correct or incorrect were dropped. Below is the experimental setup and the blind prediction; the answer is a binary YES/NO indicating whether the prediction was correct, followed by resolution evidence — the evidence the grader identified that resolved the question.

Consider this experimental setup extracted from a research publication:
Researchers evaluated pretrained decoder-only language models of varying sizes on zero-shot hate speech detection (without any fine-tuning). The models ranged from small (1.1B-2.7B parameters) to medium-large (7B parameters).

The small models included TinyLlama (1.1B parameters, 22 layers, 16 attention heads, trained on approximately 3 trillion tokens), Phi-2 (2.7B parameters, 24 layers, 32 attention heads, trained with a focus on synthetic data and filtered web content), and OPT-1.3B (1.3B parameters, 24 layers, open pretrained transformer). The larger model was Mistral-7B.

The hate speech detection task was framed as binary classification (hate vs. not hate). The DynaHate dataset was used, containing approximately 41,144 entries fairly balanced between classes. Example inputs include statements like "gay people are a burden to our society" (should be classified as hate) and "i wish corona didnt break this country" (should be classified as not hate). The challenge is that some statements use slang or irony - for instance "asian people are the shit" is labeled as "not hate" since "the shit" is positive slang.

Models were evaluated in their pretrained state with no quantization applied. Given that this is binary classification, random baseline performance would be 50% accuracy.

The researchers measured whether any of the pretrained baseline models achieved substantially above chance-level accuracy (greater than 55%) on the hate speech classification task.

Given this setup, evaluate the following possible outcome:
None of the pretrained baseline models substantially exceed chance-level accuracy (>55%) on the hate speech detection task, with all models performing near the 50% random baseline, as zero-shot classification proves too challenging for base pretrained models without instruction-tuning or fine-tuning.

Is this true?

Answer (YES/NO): NO